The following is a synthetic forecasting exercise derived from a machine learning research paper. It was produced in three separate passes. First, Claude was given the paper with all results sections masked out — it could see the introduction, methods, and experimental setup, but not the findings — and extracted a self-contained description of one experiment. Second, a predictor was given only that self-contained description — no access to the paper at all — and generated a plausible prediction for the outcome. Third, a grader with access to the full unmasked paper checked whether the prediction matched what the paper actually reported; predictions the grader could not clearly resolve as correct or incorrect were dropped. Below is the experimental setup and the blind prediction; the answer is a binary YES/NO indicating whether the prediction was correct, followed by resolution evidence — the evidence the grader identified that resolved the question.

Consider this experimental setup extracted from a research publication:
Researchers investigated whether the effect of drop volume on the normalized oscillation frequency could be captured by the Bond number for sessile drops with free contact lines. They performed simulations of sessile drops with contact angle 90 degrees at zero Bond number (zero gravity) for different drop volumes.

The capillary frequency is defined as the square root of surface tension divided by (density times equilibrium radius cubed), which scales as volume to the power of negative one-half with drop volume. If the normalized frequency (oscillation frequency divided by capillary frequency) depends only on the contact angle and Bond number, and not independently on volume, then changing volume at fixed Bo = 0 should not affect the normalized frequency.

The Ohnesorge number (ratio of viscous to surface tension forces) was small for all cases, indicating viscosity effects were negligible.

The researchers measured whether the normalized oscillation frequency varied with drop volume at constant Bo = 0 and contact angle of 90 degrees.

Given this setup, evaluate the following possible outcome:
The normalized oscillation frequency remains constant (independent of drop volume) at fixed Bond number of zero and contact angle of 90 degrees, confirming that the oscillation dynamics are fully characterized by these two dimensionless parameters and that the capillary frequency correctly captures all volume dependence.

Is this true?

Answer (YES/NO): YES